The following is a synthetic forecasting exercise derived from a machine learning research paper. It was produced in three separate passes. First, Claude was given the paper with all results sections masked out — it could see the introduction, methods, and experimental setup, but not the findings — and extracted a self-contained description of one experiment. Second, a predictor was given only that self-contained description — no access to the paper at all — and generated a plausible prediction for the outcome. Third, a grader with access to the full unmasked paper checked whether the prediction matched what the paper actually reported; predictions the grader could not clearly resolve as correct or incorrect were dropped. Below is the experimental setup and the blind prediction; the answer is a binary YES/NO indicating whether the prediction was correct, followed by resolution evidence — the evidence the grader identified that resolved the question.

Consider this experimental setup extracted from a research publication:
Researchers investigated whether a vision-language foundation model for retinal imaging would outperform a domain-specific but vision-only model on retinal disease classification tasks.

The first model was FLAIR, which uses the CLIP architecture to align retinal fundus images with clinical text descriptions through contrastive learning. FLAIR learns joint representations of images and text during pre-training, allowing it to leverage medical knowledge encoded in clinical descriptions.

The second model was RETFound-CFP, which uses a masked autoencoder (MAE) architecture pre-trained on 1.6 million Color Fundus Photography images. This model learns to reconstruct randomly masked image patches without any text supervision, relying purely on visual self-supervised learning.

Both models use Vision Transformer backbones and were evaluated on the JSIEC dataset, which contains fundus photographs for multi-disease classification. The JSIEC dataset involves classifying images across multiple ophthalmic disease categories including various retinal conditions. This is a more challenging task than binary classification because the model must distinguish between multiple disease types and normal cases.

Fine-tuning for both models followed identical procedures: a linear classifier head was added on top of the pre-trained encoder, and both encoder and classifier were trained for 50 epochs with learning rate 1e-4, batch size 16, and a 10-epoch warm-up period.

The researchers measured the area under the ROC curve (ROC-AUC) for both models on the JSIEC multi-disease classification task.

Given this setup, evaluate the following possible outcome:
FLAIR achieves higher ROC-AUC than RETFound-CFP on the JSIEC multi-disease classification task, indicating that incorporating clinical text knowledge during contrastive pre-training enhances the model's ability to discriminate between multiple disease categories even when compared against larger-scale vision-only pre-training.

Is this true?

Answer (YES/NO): NO